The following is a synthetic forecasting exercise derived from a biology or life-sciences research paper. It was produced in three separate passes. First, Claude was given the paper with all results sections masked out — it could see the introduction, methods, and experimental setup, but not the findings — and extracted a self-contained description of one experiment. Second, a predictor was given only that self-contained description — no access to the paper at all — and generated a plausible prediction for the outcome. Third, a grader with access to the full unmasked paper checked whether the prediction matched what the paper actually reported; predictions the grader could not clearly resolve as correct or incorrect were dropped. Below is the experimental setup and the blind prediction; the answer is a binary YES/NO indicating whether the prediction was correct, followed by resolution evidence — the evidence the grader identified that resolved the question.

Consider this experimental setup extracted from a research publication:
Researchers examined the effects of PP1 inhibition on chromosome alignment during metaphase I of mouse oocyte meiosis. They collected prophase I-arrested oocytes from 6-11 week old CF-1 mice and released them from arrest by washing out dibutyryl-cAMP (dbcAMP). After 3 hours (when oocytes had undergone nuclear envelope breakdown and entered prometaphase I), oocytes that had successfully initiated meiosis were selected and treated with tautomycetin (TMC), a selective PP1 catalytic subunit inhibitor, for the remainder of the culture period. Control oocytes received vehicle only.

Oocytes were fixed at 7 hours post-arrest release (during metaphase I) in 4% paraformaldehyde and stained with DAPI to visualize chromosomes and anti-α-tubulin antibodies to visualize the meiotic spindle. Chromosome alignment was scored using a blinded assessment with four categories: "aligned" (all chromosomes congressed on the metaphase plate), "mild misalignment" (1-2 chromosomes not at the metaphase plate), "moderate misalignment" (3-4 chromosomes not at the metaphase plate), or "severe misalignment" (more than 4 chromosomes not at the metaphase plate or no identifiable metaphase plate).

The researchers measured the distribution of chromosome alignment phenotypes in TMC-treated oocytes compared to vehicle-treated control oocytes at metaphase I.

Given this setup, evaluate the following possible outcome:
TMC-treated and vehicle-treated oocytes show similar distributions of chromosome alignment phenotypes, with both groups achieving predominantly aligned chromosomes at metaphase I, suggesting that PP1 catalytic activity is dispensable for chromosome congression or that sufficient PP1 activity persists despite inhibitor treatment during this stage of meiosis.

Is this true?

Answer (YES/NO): NO